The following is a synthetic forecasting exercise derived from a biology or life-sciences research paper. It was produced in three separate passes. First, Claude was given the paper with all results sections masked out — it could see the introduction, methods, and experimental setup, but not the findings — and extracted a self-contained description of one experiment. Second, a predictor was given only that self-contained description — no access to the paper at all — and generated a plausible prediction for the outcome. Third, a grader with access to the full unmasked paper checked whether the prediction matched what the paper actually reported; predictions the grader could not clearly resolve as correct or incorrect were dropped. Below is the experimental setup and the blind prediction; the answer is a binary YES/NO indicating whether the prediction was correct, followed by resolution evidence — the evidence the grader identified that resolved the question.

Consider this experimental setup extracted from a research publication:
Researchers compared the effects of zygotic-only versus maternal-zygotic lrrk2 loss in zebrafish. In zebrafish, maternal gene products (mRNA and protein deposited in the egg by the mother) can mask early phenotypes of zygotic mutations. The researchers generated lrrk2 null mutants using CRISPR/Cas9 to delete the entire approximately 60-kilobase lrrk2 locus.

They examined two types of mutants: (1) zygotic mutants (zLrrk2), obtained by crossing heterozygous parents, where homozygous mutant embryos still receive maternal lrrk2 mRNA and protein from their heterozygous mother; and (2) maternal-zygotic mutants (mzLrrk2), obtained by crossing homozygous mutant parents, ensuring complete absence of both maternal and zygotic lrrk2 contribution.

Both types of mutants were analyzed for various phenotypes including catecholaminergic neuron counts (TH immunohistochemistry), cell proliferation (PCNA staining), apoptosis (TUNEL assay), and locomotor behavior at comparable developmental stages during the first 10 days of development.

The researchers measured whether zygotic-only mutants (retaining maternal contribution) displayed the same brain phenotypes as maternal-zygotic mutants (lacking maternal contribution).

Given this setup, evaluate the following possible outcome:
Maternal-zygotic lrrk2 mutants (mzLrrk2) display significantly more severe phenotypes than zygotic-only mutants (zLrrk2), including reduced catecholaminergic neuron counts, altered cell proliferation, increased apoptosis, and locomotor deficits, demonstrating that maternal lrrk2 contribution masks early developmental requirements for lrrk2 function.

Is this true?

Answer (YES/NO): NO